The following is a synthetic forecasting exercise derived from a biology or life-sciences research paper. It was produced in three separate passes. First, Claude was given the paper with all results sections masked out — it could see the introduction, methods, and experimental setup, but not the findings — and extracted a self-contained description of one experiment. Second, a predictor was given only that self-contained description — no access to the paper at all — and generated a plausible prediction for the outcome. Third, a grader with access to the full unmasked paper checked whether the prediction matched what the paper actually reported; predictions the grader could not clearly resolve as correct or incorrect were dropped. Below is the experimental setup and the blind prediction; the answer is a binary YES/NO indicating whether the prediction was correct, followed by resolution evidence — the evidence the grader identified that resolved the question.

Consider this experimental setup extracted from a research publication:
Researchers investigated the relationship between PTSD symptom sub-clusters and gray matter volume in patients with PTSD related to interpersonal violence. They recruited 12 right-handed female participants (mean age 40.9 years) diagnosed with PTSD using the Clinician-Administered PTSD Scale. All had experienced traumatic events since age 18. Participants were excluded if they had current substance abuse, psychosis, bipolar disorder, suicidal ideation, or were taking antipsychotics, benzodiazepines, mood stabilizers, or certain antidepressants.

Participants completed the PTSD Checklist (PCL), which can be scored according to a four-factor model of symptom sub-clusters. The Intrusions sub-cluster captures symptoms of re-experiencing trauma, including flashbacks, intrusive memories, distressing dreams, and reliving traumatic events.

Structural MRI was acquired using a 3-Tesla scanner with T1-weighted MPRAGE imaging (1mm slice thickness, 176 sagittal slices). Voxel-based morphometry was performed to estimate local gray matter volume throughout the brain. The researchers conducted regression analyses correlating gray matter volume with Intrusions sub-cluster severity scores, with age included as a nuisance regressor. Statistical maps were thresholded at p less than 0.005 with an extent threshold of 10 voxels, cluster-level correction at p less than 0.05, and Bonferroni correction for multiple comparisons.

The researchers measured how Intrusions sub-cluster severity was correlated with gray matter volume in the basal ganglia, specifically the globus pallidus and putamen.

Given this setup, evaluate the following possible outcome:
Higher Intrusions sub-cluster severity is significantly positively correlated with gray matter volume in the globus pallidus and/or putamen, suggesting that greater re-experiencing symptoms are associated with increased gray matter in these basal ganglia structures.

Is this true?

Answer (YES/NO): YES